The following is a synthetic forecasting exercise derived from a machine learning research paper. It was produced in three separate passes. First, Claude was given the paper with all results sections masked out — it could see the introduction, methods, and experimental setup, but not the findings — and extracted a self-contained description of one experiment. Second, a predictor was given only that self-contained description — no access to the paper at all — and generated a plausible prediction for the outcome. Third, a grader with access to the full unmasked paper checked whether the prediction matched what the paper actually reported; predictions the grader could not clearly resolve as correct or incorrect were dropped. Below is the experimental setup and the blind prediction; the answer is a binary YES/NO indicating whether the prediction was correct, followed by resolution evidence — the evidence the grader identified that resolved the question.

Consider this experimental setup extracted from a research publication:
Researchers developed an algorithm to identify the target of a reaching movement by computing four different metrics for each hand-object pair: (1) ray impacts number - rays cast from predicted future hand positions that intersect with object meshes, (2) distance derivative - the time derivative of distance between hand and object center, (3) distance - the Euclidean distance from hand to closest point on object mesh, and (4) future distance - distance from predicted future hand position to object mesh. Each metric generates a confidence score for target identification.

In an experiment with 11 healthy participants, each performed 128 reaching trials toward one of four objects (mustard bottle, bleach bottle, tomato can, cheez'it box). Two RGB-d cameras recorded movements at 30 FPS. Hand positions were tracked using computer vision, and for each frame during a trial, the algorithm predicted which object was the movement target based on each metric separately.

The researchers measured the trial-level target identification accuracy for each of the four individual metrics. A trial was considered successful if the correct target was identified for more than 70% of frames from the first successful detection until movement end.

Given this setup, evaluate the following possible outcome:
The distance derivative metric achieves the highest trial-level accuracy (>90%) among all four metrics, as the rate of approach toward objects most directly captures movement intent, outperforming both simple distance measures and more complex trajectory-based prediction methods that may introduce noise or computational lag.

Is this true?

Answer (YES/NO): NO